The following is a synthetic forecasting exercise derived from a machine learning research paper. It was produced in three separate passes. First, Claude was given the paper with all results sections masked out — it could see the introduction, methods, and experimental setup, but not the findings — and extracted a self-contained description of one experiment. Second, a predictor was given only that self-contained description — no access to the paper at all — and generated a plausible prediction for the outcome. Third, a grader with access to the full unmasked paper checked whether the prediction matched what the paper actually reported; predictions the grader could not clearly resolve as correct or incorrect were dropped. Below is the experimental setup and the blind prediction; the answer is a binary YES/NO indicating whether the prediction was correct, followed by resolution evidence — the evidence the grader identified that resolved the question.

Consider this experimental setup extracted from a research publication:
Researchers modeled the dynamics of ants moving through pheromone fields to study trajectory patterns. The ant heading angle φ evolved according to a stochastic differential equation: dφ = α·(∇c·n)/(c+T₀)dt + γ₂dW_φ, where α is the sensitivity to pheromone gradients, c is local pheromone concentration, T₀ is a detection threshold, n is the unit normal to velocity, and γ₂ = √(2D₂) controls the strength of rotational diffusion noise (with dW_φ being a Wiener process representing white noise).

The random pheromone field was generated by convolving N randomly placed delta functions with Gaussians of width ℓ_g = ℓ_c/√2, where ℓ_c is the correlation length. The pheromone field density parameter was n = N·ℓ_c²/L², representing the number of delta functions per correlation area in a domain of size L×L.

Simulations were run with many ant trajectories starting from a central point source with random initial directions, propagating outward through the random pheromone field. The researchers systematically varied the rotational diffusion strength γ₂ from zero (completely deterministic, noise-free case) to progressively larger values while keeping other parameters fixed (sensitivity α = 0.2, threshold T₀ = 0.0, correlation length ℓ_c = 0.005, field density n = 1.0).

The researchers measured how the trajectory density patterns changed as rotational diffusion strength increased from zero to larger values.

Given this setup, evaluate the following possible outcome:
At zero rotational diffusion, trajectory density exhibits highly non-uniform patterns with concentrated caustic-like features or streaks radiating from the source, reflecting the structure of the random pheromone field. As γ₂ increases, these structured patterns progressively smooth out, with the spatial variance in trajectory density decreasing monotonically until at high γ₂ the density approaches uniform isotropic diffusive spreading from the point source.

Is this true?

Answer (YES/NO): YES